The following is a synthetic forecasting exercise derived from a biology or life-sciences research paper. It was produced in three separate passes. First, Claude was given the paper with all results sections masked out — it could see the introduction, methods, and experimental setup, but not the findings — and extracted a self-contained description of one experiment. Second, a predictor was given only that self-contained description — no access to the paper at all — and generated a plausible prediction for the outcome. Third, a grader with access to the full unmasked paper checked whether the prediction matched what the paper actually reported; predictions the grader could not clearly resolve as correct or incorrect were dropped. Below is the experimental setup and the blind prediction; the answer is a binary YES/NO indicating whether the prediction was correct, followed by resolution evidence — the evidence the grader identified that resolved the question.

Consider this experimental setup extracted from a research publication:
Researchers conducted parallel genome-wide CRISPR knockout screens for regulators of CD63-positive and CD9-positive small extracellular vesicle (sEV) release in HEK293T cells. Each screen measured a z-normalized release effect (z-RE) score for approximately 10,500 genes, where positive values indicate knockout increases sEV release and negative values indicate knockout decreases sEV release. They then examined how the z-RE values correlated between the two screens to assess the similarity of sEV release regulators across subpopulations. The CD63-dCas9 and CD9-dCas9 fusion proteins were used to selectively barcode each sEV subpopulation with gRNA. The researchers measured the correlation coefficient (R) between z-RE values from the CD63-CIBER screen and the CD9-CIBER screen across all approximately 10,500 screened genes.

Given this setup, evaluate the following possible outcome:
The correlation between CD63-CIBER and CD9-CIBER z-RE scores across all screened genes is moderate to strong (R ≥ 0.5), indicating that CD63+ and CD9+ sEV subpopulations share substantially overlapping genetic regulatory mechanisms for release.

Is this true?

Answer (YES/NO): NO